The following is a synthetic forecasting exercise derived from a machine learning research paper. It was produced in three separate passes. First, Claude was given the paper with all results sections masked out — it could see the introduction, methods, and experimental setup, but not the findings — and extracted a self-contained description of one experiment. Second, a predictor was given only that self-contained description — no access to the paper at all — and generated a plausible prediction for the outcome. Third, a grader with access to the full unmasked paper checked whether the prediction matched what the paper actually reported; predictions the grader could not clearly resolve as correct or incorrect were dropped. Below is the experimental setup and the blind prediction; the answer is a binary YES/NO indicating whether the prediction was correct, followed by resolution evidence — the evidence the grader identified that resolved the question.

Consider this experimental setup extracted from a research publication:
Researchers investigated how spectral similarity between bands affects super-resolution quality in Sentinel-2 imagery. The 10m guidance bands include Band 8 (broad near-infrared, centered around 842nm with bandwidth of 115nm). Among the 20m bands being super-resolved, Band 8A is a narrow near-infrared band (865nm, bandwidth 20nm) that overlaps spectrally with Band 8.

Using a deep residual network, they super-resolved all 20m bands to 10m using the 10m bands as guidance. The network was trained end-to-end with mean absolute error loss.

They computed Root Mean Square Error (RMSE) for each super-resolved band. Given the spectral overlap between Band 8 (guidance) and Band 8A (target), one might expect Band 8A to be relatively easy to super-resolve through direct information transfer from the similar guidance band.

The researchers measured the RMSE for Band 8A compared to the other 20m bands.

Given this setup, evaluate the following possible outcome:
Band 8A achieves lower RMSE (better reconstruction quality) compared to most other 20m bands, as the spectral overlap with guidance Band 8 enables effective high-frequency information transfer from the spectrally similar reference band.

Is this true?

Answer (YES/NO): NO